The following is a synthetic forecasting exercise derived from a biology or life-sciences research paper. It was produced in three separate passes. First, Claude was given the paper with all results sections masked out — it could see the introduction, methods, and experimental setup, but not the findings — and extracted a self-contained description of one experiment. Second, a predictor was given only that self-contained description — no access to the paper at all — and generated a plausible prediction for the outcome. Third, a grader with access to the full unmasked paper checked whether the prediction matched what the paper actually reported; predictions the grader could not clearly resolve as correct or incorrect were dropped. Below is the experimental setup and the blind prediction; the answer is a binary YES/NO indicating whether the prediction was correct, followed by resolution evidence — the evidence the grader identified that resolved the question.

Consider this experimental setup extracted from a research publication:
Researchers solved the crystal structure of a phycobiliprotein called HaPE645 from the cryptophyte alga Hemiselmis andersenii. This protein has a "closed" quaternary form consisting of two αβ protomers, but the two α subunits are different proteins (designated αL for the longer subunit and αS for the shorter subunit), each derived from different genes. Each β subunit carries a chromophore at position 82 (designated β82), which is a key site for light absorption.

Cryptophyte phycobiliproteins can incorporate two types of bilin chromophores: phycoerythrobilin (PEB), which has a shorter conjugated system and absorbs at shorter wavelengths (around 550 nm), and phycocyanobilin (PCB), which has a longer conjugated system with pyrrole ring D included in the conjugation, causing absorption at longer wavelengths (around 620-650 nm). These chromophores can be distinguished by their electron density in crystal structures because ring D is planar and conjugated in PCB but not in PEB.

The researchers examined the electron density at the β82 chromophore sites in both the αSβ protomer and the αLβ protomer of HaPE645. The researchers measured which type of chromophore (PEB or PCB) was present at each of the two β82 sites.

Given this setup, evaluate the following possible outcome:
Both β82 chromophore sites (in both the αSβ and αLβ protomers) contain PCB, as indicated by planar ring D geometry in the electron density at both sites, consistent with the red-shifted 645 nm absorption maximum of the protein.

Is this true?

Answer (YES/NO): NO